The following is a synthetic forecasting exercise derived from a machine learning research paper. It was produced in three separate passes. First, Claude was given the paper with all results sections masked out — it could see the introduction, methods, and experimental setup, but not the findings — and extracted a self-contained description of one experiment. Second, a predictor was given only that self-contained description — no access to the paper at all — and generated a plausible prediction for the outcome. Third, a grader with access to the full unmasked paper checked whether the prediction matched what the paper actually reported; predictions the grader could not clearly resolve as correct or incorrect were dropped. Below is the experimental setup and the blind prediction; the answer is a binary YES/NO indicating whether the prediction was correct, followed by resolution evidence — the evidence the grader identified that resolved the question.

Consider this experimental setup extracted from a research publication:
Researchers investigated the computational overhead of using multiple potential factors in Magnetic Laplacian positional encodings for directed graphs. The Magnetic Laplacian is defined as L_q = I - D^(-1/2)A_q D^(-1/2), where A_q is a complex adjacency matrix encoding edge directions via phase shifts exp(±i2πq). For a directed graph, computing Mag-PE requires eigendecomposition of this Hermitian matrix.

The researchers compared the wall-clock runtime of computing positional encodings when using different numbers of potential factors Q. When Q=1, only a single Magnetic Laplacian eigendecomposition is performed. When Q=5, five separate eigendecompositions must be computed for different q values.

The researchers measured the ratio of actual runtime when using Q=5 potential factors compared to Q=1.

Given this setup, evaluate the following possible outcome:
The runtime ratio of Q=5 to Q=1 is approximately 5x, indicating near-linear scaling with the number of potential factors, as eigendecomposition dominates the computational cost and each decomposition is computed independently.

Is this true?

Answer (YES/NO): NO